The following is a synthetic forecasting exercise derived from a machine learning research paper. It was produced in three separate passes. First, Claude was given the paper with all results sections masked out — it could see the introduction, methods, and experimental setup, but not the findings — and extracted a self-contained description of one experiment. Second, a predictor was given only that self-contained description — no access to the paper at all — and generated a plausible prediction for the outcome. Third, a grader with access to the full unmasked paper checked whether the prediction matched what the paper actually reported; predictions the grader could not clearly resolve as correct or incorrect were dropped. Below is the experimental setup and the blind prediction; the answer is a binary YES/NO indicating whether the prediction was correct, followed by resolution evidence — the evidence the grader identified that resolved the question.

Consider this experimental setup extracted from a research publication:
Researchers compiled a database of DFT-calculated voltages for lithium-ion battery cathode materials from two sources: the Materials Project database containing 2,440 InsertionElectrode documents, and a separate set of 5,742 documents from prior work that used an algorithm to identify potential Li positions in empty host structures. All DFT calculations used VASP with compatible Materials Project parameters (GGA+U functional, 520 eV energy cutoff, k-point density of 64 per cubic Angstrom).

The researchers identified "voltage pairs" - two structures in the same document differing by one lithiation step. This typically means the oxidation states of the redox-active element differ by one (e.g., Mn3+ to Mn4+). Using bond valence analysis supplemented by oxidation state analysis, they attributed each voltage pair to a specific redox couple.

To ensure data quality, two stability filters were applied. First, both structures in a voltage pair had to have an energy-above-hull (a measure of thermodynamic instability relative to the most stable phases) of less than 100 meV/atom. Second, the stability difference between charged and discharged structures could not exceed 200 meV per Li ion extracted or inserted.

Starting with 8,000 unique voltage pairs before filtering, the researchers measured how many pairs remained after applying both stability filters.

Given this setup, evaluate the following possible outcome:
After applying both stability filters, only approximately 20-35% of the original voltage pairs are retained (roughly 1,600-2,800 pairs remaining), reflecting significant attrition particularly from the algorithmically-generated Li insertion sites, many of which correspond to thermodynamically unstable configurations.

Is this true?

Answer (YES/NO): NO